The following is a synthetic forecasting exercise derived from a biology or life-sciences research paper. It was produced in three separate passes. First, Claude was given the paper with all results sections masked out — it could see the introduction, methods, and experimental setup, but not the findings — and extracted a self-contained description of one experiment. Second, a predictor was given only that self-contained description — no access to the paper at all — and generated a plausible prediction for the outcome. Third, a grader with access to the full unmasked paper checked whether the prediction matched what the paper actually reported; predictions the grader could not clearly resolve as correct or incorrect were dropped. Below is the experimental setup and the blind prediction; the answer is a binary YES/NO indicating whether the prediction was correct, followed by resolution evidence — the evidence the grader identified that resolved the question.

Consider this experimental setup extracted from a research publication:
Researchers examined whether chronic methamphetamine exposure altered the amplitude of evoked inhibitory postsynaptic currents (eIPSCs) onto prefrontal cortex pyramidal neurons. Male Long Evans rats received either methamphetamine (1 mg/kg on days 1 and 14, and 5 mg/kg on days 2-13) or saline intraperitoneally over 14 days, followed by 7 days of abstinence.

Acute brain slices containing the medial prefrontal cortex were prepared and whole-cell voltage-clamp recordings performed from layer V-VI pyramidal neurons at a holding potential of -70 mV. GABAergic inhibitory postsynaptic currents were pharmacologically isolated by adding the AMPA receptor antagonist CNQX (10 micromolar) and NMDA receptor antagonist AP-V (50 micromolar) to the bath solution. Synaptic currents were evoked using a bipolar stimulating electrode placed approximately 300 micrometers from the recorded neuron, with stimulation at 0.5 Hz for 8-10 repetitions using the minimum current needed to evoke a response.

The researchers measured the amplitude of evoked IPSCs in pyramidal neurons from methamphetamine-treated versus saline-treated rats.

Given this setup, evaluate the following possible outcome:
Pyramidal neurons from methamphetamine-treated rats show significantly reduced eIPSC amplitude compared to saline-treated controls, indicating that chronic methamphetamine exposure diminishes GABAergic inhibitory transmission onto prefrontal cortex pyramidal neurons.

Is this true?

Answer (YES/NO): NO